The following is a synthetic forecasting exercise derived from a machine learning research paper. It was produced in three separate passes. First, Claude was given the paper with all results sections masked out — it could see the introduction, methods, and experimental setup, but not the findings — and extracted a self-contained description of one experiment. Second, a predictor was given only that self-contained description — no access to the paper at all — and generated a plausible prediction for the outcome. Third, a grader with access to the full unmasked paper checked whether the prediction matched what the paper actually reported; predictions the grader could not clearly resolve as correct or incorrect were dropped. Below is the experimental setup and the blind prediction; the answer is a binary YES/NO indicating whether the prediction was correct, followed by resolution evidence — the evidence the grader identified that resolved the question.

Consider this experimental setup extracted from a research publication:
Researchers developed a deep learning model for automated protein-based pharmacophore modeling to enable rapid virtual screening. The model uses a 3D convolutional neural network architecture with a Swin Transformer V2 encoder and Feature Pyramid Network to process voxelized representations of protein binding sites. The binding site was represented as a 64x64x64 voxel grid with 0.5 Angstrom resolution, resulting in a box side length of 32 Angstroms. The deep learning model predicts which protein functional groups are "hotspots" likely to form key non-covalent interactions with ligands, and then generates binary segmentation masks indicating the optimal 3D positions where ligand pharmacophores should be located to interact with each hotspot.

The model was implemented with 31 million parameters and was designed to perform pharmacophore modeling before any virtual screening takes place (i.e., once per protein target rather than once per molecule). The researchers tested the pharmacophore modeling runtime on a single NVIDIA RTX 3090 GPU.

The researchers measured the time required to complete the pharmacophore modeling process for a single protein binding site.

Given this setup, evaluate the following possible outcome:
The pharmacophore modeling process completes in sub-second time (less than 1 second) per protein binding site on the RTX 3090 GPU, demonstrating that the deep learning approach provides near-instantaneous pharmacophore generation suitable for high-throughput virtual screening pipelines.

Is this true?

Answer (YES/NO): NO